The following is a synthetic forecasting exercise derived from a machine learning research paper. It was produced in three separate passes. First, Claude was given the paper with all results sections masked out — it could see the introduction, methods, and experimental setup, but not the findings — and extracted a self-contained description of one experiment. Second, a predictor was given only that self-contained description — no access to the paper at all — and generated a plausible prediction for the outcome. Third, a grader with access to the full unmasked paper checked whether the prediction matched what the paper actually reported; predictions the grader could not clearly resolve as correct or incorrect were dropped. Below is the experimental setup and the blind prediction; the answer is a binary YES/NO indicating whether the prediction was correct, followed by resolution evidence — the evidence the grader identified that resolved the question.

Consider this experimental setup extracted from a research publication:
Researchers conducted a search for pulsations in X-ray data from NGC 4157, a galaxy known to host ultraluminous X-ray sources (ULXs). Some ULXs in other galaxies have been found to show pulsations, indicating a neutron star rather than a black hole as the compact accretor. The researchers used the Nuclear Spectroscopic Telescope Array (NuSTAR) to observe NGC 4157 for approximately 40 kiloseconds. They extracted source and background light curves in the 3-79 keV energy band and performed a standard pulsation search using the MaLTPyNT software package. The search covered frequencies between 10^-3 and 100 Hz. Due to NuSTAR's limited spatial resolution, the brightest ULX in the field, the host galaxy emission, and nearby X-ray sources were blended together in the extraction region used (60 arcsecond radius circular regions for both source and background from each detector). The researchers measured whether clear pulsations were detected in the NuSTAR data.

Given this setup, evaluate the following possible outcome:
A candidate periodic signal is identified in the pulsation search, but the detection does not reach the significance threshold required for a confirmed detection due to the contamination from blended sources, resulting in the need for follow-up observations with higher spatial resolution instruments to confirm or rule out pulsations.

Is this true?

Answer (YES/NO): NO